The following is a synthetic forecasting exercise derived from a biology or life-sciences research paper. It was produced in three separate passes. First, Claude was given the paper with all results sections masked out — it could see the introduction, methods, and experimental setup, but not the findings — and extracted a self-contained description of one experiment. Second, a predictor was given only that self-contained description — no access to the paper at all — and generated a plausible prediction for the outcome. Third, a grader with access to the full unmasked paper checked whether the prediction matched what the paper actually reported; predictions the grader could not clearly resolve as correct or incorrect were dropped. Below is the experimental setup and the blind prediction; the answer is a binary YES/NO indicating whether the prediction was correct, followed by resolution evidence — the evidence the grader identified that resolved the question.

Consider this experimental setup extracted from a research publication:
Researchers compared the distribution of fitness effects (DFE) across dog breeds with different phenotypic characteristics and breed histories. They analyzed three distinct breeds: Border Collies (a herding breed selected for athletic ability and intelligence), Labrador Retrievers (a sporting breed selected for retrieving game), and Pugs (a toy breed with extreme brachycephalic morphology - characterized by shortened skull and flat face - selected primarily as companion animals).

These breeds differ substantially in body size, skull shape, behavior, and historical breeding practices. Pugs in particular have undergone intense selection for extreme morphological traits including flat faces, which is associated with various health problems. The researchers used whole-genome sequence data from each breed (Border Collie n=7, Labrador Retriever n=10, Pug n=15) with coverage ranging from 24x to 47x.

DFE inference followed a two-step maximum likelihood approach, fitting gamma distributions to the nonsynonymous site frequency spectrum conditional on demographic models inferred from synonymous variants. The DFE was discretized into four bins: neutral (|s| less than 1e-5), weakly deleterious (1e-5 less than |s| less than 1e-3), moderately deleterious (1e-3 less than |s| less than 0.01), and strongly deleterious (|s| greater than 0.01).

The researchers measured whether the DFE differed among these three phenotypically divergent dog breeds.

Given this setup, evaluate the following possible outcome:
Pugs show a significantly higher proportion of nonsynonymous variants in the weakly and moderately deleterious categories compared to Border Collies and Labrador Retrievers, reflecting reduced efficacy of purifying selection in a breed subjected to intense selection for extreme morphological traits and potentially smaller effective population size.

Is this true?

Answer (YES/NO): NO